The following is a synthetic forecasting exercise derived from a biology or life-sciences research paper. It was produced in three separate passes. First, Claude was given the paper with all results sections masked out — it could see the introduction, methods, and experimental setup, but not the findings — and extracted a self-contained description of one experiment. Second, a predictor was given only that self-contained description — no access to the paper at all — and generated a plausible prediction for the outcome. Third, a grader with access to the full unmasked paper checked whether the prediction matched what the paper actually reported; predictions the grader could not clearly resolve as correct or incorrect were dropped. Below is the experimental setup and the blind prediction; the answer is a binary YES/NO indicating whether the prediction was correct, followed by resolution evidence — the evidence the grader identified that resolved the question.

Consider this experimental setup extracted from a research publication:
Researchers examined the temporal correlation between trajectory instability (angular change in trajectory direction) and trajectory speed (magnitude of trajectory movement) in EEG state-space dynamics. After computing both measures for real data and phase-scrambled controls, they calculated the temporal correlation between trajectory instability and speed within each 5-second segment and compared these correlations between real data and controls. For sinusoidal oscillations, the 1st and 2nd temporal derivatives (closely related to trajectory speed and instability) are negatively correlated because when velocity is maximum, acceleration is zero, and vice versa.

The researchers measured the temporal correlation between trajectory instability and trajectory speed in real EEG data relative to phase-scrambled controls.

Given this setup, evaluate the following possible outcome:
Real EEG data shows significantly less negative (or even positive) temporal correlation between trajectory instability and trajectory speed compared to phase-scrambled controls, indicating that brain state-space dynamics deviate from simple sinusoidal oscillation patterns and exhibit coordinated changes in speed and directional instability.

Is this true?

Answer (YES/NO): YES